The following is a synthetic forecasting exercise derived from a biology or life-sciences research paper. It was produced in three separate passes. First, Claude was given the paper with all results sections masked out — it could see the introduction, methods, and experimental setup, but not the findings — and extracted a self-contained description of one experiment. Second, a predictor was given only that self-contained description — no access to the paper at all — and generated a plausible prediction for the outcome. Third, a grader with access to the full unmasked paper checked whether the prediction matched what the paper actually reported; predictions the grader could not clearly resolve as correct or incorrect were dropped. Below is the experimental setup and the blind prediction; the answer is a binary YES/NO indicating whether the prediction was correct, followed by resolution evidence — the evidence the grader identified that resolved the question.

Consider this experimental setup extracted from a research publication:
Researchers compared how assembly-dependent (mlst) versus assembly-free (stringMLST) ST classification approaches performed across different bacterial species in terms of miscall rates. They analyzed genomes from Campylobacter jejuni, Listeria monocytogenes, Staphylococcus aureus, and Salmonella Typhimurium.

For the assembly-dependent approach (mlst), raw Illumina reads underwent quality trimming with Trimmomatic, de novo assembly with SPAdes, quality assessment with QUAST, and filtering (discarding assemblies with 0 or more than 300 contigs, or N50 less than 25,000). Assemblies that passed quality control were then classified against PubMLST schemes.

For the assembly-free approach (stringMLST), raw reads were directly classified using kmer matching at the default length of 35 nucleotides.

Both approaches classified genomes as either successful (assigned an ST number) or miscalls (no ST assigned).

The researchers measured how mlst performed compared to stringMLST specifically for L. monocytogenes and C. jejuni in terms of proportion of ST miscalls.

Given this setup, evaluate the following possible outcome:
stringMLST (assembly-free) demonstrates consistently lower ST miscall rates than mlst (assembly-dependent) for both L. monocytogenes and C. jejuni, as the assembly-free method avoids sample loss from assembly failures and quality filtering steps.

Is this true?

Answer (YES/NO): YES